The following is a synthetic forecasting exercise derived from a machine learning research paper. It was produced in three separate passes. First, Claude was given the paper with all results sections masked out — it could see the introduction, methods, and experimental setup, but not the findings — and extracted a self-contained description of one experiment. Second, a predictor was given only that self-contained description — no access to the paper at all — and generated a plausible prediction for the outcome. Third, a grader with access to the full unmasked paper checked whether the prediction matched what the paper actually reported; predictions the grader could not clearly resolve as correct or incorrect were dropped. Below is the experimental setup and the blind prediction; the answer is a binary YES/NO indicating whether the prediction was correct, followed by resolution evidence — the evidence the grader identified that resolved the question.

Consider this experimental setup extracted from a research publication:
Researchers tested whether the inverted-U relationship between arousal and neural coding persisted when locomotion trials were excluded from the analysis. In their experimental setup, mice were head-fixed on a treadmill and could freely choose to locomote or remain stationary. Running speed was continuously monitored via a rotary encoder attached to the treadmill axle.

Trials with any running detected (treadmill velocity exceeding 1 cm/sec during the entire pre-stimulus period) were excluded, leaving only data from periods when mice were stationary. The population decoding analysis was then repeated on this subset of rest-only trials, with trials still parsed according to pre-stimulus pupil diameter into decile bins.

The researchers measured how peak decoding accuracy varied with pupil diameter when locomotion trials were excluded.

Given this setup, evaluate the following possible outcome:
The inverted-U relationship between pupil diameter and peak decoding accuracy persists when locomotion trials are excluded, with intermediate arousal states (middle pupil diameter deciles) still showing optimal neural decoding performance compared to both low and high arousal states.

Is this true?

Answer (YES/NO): YES